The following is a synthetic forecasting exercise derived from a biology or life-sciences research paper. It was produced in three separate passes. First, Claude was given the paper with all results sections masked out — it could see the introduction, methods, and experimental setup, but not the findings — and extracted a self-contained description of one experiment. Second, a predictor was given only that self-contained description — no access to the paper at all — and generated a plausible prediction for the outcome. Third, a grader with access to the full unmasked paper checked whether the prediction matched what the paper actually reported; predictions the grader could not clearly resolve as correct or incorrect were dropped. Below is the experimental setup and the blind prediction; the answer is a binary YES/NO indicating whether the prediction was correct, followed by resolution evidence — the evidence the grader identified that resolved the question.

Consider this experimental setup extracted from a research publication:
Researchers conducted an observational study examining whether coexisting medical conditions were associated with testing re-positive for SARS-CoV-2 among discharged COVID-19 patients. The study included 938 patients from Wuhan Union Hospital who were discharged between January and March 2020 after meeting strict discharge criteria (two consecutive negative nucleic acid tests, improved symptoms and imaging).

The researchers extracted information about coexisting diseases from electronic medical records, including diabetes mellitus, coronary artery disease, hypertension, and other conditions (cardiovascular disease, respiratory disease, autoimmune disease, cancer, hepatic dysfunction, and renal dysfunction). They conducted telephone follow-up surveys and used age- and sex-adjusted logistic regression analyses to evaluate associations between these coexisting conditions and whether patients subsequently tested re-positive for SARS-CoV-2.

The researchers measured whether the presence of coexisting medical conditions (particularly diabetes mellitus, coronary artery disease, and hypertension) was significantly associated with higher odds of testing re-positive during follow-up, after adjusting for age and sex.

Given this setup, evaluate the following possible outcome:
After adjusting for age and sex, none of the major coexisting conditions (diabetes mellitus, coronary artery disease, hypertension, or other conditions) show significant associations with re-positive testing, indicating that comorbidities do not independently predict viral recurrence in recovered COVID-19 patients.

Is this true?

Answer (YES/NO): NO